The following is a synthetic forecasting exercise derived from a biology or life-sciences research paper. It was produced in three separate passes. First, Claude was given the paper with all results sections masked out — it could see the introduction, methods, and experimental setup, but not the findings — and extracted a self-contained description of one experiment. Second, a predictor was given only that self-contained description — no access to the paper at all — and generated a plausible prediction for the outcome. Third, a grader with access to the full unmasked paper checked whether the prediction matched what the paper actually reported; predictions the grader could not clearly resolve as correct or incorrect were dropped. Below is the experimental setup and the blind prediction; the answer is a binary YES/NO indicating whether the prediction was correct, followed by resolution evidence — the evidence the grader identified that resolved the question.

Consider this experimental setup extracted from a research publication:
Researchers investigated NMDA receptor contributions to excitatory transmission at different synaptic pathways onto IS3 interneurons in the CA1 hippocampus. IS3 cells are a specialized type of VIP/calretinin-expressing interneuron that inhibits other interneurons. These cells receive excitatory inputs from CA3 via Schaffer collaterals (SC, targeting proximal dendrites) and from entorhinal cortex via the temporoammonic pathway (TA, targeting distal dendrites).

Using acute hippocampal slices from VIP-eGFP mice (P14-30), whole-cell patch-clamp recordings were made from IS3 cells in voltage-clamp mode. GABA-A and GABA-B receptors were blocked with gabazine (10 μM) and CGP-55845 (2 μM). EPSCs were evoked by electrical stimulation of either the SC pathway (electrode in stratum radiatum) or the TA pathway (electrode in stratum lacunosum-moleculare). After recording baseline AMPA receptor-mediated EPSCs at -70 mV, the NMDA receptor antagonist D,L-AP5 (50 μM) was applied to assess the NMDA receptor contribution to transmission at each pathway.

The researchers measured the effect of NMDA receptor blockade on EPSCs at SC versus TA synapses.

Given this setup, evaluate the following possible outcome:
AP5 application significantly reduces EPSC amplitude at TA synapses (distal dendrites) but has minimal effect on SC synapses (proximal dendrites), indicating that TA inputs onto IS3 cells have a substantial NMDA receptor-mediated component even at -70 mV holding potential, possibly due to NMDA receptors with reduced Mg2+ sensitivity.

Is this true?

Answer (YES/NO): NO